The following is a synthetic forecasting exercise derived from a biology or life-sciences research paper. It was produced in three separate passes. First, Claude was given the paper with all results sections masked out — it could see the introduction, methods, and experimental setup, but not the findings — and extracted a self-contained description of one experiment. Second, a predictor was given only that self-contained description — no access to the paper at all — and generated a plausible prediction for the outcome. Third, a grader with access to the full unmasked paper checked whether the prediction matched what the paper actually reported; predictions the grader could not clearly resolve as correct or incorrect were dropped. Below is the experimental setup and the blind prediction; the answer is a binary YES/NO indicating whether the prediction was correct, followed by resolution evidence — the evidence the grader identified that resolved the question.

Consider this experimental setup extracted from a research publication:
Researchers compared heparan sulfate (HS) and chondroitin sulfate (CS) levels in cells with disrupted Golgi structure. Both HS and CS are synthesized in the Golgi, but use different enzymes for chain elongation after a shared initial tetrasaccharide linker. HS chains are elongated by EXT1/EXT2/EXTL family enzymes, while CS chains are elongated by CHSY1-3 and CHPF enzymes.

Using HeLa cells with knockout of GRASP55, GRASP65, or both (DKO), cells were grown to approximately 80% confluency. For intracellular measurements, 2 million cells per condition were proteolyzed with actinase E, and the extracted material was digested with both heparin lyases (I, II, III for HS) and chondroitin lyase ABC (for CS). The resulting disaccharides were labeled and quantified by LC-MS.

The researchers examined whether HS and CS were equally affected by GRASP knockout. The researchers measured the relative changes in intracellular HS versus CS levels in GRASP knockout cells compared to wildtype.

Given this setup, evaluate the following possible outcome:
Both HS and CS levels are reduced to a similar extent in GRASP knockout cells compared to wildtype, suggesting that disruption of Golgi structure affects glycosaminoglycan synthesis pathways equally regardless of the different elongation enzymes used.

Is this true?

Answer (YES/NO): NO